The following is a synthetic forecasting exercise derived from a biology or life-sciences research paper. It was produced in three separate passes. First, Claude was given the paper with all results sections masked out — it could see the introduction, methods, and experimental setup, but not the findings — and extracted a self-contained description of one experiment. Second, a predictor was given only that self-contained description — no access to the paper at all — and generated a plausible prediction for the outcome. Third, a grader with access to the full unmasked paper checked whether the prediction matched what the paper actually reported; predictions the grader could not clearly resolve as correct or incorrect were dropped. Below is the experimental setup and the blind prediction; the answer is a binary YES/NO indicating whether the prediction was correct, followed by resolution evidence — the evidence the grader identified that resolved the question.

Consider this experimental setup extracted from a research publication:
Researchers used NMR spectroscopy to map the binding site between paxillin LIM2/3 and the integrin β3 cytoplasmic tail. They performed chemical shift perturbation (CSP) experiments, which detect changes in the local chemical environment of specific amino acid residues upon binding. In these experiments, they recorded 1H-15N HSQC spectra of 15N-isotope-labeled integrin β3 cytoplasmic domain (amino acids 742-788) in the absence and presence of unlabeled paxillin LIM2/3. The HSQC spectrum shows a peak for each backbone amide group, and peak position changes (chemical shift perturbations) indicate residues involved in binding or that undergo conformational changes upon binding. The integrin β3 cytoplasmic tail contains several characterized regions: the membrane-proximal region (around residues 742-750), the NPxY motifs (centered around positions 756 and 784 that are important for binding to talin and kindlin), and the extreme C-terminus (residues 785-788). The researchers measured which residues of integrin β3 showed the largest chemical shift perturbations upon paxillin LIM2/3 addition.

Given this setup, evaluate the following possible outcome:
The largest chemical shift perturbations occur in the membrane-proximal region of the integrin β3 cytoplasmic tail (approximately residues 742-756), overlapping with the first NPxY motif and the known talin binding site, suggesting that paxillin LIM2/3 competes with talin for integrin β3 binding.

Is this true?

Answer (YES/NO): NO